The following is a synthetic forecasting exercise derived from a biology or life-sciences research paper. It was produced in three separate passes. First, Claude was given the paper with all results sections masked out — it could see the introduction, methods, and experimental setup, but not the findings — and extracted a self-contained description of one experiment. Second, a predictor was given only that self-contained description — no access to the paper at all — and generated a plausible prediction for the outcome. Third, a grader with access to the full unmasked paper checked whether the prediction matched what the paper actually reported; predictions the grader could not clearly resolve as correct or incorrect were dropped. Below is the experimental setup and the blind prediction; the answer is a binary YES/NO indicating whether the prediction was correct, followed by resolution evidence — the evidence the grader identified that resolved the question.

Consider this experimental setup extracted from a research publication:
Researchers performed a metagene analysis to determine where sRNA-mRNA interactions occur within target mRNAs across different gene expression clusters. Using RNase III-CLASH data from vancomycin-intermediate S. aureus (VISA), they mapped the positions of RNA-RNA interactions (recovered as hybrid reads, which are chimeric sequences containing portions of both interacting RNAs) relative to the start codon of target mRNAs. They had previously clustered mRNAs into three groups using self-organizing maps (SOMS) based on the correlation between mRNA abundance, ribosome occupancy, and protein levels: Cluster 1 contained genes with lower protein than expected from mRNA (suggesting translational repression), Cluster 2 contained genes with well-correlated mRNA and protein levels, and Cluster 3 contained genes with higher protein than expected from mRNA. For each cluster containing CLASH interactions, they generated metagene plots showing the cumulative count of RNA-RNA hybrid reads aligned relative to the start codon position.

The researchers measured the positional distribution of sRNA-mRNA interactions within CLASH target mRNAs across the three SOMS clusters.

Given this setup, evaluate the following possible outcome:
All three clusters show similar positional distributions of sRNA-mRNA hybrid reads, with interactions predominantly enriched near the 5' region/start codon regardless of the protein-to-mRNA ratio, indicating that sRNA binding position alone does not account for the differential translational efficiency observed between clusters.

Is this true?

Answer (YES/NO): NO